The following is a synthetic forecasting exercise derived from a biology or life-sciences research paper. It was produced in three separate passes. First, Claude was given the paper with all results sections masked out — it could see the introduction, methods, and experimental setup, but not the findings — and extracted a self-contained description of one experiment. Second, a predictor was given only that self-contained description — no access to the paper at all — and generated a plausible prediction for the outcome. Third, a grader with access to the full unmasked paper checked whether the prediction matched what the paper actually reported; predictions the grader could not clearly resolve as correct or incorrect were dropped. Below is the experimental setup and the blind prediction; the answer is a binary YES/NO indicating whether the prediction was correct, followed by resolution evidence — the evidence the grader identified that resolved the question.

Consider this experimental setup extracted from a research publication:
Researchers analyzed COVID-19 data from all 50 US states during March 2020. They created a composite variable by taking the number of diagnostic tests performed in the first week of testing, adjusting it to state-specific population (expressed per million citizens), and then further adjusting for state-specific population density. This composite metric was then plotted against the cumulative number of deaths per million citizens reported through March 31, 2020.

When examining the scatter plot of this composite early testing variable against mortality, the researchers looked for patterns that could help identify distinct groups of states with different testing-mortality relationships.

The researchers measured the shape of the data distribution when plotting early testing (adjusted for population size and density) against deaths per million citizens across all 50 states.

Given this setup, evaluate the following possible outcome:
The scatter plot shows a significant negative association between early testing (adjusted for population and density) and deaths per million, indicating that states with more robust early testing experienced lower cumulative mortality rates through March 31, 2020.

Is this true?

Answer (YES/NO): NO